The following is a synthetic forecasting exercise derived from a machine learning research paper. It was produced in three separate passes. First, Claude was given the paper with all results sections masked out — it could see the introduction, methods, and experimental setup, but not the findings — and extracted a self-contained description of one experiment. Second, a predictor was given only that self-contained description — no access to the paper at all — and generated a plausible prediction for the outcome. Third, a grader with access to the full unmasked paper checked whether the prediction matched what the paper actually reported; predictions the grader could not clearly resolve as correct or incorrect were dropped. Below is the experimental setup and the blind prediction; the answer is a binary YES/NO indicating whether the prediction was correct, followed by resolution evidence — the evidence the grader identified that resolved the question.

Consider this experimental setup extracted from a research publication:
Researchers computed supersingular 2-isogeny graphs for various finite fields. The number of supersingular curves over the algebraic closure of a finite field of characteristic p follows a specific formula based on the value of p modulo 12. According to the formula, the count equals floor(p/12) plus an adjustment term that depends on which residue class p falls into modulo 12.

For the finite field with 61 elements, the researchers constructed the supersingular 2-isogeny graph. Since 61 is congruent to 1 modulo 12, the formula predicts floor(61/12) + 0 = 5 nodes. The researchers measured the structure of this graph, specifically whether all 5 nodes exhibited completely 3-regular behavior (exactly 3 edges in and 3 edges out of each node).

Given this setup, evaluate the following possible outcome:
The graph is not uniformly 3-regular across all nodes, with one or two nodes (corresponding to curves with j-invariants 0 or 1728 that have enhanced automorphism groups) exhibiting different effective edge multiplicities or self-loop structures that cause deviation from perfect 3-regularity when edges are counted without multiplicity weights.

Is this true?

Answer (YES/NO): NO